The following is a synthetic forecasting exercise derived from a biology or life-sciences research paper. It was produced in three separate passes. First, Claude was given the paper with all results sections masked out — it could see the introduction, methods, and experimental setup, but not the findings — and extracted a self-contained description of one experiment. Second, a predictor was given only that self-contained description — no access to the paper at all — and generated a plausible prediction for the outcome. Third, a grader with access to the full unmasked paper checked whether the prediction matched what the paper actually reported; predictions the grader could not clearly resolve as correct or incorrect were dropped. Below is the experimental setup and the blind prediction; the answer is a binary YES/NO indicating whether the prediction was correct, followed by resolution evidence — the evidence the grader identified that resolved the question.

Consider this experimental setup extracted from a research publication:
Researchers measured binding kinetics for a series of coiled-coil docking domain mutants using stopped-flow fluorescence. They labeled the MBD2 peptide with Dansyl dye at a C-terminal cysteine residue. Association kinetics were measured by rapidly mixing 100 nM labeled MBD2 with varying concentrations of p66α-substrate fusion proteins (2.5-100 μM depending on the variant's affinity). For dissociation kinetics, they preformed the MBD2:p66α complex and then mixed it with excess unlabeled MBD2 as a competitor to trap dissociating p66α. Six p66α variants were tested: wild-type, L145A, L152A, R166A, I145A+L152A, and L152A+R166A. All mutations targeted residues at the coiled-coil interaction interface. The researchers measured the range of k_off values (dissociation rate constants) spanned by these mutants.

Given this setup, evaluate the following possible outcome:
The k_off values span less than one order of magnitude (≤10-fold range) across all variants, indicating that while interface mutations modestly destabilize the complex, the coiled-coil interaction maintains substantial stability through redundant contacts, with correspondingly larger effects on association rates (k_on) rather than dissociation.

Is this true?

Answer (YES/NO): NO